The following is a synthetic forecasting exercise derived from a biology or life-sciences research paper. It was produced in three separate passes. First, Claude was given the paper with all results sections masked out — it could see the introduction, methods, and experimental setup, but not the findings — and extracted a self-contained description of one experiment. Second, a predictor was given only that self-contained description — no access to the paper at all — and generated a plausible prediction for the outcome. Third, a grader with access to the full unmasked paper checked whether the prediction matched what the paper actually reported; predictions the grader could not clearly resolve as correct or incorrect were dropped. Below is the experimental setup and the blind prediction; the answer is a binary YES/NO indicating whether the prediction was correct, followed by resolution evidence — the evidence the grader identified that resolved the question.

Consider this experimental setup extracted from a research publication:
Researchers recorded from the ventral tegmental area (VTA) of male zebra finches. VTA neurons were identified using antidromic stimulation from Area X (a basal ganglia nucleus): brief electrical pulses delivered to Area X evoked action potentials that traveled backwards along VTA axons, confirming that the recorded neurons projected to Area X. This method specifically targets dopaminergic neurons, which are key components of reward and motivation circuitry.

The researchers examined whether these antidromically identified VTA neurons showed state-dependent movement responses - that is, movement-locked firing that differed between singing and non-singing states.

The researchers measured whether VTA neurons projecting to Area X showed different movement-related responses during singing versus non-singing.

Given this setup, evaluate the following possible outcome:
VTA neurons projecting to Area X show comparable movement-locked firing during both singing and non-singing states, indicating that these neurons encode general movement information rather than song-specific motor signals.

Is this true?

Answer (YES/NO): NO